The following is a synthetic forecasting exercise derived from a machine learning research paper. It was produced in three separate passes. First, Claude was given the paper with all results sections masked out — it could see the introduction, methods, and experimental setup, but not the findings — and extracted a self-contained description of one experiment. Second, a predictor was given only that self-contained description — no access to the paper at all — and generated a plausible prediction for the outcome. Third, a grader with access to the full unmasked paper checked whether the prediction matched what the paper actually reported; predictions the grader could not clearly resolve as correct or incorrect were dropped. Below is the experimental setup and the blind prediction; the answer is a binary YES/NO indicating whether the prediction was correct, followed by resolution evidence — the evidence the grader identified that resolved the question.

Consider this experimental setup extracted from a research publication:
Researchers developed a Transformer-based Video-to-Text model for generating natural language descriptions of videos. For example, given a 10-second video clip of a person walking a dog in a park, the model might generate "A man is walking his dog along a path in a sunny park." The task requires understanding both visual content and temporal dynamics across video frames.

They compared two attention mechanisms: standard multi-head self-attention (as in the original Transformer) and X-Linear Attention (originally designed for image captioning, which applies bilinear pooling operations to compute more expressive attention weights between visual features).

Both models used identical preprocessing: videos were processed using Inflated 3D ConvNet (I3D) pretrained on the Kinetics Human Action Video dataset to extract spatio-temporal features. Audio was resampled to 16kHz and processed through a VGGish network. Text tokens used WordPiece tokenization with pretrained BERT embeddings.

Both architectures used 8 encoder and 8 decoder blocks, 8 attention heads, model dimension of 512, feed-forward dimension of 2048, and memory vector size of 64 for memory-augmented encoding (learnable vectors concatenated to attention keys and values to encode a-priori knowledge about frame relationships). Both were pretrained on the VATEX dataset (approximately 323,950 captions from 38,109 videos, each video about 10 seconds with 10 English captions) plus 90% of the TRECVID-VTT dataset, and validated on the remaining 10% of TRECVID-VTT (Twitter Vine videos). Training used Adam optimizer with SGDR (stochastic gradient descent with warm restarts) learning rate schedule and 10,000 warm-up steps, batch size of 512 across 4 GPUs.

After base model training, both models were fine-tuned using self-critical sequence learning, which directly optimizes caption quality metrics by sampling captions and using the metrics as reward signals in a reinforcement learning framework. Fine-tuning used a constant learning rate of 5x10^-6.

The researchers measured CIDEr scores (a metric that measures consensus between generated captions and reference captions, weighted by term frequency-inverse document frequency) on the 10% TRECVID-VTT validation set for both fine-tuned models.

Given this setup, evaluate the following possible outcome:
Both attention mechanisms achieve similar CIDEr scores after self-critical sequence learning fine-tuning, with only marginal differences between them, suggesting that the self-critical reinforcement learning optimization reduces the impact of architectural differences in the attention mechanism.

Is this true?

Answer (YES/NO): NO